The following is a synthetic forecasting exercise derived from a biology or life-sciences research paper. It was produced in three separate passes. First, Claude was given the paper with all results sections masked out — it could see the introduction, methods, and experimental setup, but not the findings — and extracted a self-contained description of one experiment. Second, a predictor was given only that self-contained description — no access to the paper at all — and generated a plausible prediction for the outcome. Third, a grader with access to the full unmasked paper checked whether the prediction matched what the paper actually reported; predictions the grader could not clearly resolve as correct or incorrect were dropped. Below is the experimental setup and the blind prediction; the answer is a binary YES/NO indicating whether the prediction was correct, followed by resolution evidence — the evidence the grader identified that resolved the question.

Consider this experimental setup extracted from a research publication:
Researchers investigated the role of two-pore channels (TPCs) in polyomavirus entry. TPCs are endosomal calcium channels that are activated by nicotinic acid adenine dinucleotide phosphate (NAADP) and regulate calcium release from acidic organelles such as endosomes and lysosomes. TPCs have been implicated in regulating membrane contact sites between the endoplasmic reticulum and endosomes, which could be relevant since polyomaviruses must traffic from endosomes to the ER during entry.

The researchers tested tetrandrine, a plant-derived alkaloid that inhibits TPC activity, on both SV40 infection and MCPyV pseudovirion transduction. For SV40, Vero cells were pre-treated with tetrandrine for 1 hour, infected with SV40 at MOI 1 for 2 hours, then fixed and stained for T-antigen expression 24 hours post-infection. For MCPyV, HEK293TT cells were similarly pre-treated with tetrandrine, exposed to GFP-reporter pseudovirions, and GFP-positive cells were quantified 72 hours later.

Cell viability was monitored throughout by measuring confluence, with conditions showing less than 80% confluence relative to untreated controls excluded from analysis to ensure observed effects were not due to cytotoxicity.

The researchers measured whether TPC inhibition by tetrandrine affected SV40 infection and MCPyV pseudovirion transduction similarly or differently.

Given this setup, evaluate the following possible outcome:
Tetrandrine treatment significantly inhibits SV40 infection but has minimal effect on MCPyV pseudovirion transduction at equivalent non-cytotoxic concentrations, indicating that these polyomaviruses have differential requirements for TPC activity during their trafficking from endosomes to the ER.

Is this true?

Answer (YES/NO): NO